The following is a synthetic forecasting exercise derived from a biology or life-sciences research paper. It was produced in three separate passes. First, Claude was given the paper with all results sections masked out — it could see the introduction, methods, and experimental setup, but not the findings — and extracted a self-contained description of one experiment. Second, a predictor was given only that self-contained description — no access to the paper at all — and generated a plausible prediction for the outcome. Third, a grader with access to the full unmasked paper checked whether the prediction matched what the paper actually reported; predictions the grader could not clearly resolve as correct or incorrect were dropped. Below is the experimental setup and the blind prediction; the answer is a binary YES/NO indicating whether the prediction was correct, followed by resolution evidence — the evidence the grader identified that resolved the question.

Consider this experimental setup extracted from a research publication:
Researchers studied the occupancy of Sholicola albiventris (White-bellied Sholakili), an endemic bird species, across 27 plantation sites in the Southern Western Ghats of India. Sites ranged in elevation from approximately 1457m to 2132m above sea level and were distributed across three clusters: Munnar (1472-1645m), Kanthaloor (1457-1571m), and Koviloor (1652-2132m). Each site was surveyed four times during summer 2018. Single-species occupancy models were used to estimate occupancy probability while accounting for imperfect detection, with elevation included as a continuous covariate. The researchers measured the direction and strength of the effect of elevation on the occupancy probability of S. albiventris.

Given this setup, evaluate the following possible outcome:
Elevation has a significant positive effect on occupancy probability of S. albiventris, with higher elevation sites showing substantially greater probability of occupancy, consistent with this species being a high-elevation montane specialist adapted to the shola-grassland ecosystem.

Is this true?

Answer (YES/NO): YES